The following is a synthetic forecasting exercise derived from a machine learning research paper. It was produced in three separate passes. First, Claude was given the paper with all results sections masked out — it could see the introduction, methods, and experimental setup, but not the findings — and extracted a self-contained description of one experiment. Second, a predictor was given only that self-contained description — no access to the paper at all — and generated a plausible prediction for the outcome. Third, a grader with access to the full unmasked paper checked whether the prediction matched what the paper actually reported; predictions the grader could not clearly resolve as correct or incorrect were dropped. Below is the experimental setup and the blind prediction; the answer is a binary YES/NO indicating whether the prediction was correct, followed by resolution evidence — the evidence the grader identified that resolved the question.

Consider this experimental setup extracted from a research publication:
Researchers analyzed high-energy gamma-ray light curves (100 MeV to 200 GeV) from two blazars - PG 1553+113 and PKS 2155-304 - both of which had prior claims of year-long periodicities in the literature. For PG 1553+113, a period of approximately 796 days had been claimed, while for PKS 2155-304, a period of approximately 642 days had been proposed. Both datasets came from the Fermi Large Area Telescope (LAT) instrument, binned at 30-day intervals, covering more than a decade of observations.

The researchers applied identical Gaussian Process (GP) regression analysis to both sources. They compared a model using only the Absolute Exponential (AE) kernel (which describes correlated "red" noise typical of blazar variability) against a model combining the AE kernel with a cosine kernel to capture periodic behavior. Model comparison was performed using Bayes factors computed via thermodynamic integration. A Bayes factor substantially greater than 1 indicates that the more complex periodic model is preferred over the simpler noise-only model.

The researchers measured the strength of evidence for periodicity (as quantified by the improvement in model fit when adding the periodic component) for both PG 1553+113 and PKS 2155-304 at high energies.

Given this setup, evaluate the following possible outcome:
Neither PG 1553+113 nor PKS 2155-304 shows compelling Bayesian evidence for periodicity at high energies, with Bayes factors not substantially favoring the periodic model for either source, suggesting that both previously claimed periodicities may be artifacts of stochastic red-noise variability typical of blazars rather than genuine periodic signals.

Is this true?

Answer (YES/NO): NO